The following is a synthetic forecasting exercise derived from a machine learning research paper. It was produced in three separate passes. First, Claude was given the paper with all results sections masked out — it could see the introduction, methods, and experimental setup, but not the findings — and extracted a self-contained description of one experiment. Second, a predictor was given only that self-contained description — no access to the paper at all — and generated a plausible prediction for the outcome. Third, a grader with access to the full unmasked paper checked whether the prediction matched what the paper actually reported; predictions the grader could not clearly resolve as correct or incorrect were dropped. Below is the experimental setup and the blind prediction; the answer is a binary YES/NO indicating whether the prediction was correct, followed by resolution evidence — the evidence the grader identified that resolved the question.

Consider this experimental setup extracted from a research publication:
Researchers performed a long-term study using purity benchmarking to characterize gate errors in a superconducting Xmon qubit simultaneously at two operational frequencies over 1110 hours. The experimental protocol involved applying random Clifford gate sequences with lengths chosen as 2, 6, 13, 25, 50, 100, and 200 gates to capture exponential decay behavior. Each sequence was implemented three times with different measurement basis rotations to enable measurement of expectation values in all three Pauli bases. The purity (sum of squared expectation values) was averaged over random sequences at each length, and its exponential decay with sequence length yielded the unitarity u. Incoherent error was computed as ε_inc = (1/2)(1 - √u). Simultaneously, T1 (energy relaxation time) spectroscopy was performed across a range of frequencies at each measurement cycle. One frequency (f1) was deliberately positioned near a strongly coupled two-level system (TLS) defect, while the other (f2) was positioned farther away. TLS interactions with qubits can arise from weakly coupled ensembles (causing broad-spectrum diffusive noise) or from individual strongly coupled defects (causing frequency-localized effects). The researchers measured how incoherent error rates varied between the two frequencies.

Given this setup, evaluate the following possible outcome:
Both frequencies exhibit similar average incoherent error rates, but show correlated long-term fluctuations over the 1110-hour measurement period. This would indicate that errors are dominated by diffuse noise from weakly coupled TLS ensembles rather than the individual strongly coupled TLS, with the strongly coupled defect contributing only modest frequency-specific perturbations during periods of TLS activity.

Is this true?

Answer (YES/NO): NO